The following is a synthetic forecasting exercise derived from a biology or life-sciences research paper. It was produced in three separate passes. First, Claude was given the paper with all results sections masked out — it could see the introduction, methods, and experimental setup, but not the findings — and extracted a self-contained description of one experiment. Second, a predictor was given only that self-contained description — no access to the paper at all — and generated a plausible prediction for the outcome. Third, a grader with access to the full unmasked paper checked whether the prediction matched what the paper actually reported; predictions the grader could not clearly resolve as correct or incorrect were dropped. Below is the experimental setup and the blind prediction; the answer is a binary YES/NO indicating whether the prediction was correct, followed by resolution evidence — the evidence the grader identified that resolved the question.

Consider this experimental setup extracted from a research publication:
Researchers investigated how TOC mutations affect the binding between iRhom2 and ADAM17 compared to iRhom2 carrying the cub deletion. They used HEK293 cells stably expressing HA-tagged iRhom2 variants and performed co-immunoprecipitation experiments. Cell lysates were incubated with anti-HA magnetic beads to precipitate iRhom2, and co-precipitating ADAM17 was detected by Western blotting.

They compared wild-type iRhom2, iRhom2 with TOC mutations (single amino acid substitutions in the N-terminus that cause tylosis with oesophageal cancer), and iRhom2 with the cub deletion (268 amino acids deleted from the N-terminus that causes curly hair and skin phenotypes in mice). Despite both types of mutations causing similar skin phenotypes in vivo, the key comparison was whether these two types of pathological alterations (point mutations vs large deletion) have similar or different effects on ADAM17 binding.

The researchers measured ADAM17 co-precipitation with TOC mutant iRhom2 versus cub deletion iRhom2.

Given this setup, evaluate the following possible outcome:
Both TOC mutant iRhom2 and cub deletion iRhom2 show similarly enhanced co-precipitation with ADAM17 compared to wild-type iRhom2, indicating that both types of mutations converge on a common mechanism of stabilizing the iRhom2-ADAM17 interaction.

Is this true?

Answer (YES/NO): NO